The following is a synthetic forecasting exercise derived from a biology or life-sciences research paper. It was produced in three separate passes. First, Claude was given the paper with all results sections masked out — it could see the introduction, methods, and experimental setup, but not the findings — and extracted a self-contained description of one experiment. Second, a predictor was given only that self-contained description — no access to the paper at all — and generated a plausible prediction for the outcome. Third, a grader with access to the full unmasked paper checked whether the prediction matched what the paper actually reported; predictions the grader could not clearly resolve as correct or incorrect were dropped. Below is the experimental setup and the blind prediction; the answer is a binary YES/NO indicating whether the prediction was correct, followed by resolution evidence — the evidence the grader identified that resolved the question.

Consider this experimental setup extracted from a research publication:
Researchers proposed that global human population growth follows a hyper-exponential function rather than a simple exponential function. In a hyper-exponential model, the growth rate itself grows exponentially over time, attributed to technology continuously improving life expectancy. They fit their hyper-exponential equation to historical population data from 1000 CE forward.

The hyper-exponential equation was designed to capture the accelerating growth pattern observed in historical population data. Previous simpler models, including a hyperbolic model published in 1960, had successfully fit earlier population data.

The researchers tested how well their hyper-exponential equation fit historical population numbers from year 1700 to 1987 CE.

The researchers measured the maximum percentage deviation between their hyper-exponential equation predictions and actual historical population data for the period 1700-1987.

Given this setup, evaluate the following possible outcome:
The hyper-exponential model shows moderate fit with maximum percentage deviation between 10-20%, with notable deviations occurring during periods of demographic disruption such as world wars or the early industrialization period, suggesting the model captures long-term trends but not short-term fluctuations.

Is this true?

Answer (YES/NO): NO